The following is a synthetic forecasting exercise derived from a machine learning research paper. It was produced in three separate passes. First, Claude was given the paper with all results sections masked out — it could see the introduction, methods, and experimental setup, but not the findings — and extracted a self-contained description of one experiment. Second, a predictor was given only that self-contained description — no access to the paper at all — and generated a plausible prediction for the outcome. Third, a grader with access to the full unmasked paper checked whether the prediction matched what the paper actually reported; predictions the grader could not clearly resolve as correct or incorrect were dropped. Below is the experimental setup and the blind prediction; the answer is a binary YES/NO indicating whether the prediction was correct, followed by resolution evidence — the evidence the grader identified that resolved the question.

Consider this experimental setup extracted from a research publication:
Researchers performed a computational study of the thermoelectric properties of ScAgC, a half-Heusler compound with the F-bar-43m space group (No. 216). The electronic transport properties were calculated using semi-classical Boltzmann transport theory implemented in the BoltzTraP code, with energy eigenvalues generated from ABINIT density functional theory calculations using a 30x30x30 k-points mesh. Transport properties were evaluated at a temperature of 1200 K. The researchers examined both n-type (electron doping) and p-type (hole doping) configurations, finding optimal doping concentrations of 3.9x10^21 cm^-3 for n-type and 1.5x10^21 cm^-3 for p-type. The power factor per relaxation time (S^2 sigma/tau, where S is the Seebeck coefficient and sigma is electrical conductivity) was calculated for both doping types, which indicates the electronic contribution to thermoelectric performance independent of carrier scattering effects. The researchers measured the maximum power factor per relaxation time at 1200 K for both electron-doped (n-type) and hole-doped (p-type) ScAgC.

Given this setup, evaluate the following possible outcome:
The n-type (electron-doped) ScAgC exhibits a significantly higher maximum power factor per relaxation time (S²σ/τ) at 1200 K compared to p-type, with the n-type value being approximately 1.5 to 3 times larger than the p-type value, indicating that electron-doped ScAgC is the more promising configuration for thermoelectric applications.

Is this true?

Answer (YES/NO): NO